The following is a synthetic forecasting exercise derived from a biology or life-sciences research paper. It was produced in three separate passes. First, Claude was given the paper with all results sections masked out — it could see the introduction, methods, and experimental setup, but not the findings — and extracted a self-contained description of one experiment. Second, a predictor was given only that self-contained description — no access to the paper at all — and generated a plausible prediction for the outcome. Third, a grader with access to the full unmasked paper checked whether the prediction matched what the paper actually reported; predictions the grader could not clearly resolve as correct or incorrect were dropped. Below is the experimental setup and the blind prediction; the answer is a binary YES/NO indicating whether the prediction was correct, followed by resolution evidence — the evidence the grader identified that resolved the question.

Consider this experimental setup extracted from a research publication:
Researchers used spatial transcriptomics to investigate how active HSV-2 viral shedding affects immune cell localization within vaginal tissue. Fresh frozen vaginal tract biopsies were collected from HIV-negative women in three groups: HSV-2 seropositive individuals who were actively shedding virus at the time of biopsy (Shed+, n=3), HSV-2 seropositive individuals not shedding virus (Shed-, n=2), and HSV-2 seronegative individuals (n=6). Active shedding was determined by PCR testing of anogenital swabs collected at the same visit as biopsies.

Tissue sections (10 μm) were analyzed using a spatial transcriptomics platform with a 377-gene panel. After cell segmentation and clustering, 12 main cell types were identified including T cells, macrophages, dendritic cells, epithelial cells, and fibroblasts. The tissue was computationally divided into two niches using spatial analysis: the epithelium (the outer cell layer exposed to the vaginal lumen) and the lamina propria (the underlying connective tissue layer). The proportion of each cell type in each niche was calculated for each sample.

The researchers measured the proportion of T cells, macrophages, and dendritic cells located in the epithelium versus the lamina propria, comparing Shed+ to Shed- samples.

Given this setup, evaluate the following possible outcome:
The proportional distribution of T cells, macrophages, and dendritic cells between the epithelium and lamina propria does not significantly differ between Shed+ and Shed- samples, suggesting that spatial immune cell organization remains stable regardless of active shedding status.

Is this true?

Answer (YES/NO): NO